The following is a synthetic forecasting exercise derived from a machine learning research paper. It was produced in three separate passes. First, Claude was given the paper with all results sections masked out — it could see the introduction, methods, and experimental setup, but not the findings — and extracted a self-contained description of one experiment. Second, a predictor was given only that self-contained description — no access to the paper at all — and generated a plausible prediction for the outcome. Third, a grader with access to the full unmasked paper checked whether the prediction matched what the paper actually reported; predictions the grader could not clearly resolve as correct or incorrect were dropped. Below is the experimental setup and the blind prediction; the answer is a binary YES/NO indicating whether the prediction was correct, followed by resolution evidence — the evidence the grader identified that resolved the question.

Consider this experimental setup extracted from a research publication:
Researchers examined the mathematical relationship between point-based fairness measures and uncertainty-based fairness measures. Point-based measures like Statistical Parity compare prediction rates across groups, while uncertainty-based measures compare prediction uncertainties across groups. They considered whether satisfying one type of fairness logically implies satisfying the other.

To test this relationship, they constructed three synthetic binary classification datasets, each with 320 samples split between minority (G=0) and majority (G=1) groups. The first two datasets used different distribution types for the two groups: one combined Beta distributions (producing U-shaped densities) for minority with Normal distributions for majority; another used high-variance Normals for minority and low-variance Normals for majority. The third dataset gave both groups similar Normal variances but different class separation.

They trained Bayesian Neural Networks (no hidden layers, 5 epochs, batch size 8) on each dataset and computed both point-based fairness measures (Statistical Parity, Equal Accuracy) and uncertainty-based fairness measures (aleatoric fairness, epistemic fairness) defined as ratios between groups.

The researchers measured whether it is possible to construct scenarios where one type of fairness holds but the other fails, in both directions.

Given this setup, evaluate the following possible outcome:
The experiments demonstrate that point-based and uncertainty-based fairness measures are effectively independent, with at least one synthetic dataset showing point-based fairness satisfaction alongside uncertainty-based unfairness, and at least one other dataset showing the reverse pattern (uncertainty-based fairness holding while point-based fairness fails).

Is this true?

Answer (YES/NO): YES